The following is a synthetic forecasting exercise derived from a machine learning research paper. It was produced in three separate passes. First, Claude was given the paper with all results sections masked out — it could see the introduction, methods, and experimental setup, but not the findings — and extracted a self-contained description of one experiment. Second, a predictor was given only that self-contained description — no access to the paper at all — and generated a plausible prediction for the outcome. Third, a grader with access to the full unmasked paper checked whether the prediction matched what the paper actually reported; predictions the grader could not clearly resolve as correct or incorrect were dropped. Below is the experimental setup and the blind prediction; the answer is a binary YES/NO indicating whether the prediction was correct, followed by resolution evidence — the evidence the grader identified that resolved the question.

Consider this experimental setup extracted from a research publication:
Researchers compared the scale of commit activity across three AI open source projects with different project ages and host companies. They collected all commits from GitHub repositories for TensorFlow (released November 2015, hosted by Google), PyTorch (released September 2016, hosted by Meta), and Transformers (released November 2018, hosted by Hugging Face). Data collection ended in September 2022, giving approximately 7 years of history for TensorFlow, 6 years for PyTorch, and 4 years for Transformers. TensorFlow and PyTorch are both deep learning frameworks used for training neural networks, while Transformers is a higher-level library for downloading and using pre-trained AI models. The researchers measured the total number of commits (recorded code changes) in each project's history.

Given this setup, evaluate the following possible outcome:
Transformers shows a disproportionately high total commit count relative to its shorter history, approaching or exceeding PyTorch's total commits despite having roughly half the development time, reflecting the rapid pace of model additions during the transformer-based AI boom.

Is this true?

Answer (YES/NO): NO